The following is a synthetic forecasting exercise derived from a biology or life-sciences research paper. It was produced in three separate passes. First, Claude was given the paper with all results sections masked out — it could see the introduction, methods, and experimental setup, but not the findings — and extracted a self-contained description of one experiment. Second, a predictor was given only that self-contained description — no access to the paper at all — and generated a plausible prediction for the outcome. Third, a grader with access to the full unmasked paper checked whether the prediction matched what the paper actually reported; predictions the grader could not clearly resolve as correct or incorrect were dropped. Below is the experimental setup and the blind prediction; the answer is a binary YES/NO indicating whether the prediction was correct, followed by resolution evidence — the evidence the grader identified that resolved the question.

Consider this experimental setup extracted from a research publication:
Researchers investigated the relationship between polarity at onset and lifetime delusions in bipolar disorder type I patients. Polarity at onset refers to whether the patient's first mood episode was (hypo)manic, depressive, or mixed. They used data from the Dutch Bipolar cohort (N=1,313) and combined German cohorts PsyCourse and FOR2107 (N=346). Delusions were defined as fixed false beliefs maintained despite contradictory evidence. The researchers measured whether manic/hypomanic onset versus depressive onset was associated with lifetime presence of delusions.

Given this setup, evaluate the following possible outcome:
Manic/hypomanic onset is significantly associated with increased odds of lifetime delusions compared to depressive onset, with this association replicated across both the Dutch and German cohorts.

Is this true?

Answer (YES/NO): NO